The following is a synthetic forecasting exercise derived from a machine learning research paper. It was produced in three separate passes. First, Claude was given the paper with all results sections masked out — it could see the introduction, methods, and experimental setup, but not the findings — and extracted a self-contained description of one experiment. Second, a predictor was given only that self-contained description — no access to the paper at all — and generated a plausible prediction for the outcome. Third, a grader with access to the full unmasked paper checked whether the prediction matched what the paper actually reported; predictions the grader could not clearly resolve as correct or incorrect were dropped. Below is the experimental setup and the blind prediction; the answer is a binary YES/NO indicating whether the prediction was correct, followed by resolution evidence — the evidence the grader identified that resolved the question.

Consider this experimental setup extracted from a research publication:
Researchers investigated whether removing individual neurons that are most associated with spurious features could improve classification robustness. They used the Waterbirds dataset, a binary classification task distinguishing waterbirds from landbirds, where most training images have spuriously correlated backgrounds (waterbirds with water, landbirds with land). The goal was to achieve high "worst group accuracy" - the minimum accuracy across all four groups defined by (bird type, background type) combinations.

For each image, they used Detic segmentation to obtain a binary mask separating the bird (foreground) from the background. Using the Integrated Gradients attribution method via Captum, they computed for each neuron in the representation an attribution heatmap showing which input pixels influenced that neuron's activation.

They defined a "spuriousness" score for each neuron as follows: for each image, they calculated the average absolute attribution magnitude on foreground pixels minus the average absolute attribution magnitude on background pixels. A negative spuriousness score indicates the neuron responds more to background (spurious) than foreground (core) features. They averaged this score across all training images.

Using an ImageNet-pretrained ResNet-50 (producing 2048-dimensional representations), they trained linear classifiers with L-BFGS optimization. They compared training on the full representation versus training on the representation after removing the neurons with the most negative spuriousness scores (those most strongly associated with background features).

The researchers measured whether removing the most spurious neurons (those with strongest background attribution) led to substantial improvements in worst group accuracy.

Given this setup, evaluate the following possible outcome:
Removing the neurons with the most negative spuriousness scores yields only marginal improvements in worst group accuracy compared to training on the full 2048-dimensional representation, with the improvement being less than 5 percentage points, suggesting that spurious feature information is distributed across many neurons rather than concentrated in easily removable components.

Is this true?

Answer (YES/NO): NO